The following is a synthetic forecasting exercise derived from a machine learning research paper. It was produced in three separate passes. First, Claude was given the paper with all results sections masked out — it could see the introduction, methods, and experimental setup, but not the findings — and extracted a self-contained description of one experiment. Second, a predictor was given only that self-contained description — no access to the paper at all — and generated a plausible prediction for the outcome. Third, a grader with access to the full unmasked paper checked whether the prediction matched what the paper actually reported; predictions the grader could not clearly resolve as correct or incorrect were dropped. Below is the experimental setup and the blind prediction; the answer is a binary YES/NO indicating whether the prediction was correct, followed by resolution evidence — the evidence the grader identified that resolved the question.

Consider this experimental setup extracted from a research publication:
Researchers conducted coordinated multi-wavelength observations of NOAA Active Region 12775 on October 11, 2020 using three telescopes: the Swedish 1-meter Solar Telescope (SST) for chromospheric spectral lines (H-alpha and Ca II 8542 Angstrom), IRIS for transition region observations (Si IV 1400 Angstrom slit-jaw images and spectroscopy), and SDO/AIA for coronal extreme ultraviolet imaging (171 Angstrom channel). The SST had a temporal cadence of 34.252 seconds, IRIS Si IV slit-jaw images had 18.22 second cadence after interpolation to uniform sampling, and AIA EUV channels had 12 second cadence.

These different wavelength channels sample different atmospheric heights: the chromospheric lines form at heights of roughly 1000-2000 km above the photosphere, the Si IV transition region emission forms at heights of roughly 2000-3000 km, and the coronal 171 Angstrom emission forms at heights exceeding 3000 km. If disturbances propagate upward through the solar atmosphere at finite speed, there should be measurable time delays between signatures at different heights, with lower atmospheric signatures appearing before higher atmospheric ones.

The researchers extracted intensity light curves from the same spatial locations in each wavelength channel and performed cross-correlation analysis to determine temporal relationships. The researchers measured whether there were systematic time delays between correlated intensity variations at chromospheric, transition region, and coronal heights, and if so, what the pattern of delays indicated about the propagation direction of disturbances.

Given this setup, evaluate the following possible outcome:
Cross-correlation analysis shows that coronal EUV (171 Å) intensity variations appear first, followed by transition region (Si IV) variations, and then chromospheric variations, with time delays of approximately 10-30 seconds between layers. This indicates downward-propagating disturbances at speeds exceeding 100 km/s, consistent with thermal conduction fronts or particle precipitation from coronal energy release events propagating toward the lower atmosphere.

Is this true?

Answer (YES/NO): NO